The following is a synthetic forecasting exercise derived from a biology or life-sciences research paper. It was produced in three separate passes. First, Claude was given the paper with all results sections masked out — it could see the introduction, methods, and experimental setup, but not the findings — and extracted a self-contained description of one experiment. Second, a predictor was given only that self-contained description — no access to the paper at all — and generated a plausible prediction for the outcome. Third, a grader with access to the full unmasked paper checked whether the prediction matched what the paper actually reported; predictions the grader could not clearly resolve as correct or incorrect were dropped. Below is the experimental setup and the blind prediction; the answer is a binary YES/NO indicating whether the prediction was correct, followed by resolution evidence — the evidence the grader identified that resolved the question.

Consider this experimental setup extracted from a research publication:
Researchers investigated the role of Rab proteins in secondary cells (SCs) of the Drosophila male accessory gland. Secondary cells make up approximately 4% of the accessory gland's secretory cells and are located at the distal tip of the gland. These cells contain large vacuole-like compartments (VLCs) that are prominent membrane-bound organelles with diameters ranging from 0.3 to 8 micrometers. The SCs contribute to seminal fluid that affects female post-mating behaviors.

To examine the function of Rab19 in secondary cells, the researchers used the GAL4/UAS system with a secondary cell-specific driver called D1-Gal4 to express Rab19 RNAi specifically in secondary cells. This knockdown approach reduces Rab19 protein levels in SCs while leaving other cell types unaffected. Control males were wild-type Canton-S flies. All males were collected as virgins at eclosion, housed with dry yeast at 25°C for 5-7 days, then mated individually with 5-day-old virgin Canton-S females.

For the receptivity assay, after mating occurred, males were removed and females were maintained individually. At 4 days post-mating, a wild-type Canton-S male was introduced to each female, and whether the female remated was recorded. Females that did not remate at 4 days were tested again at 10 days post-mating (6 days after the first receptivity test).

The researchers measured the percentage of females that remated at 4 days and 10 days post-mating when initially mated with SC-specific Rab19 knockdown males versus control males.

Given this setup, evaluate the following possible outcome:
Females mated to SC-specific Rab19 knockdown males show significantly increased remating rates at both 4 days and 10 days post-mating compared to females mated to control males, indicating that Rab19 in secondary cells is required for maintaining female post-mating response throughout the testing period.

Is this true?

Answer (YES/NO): NO